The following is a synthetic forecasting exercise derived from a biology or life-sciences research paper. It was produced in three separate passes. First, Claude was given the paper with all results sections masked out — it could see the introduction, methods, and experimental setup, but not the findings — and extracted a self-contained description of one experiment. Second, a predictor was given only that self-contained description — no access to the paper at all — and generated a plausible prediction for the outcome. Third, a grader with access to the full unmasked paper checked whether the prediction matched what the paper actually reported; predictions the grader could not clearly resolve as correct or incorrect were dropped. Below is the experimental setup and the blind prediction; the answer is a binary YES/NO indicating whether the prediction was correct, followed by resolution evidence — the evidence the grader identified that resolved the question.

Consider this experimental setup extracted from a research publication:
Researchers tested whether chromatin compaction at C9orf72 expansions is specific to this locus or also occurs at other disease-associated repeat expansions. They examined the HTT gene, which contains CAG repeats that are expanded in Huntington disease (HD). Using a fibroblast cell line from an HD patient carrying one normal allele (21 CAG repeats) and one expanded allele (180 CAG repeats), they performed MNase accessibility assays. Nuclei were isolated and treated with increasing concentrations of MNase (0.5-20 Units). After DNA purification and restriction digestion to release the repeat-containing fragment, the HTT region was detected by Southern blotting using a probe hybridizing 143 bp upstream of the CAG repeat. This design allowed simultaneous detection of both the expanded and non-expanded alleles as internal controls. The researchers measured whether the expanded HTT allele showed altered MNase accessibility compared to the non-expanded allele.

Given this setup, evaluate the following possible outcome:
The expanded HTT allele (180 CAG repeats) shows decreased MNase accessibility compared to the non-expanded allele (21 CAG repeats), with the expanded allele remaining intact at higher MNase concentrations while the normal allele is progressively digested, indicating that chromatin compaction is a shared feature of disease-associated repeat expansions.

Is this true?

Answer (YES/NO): NO